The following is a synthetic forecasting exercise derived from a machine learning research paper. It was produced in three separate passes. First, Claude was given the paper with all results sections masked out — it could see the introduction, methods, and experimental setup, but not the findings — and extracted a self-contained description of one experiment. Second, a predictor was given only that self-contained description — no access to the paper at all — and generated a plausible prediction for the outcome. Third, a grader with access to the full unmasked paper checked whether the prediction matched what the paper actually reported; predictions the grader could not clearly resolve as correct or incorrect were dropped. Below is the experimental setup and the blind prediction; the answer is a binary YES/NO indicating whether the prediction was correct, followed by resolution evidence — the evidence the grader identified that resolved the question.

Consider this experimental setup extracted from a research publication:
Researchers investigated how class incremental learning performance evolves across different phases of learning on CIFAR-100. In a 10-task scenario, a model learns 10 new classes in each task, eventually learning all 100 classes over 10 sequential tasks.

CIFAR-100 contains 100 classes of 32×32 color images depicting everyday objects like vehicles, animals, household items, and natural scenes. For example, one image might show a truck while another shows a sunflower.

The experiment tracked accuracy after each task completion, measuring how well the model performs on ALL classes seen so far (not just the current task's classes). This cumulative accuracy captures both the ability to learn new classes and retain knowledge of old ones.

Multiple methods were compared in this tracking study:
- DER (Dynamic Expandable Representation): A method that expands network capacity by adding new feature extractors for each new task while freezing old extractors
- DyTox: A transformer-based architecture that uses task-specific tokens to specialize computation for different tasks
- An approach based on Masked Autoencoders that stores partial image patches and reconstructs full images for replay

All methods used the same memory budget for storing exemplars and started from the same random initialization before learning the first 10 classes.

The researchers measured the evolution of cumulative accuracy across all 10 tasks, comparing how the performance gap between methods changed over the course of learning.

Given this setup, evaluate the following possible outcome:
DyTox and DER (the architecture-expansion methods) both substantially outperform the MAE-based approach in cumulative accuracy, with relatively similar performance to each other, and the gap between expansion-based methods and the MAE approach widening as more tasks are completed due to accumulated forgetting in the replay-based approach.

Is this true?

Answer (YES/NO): NO